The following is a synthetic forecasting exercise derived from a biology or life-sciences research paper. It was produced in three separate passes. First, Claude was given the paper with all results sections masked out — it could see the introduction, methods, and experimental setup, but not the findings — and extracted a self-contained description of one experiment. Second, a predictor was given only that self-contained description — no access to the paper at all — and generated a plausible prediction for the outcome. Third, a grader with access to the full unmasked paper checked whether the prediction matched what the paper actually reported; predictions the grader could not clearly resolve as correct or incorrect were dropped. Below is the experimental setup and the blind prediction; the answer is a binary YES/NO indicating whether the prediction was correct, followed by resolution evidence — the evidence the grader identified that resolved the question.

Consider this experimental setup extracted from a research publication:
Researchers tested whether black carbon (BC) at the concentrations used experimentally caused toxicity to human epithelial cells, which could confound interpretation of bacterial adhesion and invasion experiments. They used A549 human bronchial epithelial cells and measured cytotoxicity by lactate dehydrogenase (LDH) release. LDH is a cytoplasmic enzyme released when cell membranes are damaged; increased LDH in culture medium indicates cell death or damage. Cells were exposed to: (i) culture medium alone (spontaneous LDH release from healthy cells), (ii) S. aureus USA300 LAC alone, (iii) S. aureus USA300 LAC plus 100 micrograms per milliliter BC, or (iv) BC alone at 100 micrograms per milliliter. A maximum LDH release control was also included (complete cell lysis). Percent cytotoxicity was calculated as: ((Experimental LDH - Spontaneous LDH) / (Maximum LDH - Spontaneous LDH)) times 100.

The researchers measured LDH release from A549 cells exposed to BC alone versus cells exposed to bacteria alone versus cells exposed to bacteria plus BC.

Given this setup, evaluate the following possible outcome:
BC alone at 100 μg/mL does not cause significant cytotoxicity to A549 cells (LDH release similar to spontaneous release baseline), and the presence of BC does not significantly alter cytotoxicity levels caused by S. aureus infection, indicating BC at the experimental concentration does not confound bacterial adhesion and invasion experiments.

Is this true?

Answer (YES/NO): YES